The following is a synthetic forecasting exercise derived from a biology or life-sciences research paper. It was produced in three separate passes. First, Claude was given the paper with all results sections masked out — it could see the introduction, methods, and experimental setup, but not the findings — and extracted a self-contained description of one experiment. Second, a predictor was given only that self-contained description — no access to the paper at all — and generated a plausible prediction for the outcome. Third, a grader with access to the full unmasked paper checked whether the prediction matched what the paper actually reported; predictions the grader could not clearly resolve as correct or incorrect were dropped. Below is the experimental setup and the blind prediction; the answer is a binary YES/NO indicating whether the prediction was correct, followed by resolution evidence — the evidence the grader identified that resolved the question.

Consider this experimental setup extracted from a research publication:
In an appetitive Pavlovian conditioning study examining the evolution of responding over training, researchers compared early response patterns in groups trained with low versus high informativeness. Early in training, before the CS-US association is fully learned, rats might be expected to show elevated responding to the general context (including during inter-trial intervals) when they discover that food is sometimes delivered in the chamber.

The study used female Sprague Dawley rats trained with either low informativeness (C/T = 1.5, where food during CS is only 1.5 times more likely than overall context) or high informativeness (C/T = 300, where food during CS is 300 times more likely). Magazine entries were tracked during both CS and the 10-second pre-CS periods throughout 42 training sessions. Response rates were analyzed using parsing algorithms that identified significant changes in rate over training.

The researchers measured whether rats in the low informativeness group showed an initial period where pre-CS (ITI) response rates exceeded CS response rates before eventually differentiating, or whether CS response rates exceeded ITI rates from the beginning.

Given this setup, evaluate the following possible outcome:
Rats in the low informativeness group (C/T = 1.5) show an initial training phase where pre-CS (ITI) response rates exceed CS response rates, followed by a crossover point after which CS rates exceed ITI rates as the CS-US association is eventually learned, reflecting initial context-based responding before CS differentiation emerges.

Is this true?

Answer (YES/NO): NO